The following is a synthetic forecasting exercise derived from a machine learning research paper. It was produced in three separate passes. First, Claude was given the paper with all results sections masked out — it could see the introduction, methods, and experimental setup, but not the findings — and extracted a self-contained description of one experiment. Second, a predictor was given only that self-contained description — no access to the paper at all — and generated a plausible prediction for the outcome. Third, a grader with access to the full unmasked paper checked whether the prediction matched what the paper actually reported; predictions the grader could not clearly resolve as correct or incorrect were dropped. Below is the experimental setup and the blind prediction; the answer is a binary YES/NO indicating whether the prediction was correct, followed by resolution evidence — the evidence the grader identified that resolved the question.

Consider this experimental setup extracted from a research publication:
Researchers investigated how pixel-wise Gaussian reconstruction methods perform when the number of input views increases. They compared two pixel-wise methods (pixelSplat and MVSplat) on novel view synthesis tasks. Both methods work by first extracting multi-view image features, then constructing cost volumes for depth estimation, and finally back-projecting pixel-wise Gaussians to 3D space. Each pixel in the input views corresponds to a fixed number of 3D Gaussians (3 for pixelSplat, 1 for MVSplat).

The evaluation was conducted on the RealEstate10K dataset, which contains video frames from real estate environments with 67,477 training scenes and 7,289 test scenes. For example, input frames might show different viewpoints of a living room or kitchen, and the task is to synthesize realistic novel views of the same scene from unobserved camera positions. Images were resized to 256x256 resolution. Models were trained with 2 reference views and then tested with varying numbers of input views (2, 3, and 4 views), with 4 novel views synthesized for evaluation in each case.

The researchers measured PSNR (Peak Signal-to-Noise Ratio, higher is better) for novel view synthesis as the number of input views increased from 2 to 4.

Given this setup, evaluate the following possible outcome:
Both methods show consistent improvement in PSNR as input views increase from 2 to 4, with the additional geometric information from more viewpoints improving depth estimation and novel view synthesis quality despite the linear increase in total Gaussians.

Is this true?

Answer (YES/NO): NO